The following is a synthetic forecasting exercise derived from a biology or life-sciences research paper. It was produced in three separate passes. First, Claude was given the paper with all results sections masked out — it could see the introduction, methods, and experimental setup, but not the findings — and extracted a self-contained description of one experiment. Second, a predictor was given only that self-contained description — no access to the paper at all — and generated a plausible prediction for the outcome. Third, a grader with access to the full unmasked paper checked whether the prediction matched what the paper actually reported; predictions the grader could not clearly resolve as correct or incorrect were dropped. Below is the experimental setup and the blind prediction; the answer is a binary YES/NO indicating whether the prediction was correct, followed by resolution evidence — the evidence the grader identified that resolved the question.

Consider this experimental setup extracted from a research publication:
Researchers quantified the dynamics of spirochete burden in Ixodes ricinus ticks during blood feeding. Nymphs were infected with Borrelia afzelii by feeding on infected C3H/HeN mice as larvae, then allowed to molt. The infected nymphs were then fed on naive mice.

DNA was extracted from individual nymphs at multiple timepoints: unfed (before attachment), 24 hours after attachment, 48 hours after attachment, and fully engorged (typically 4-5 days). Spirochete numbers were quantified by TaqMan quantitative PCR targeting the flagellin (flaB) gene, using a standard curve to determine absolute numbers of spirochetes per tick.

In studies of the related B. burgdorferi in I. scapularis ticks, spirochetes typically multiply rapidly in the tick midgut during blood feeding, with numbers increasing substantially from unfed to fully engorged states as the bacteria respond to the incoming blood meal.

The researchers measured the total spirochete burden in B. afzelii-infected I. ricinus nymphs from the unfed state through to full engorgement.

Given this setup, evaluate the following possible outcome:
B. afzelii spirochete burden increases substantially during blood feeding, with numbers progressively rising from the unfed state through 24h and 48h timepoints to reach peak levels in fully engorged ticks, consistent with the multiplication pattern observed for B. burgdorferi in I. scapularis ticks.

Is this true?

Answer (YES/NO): NO